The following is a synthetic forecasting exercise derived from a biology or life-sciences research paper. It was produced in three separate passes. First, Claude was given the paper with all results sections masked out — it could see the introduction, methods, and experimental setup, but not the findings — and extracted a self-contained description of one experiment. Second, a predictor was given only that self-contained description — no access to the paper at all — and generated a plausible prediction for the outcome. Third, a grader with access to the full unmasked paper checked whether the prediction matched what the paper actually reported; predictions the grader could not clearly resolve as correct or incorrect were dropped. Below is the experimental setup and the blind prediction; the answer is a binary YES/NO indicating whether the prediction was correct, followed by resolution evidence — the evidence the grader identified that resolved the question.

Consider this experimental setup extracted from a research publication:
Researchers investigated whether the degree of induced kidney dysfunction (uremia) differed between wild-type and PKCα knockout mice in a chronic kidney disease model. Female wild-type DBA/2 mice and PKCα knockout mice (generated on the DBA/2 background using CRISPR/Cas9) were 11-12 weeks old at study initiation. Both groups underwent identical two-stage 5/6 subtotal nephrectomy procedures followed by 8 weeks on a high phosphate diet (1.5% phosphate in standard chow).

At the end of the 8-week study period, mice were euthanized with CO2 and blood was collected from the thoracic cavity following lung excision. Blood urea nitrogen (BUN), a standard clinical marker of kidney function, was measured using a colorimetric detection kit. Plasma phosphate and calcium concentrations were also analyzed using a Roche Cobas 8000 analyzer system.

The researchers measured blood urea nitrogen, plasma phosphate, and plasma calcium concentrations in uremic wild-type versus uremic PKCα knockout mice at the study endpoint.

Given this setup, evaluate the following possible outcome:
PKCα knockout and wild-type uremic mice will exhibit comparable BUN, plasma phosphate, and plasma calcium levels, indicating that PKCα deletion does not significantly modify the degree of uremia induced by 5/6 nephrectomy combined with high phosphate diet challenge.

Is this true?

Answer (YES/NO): NO